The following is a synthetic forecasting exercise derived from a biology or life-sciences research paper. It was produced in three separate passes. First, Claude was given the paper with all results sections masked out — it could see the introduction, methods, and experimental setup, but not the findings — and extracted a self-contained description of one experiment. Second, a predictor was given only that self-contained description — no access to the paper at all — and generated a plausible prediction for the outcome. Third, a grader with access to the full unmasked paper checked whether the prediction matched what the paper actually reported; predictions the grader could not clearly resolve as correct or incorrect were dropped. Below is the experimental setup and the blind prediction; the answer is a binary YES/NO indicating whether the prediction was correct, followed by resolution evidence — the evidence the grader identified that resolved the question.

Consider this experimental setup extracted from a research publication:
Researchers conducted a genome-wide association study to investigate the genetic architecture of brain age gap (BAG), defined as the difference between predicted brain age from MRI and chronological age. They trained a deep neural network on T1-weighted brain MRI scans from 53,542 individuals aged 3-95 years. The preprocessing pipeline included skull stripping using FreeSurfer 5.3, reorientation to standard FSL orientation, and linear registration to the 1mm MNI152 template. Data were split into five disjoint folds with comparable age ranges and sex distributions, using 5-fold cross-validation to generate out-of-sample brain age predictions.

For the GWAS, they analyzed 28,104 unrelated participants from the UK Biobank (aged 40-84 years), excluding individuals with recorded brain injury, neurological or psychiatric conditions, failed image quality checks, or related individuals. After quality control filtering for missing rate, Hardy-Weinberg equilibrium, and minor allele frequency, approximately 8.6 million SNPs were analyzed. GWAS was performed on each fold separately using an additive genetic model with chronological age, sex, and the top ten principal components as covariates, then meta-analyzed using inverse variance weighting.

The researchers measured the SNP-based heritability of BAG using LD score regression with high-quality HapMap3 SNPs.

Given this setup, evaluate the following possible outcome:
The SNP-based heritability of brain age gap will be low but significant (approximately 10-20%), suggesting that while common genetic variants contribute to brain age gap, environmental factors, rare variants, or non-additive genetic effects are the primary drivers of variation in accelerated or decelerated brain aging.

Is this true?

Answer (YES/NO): NO